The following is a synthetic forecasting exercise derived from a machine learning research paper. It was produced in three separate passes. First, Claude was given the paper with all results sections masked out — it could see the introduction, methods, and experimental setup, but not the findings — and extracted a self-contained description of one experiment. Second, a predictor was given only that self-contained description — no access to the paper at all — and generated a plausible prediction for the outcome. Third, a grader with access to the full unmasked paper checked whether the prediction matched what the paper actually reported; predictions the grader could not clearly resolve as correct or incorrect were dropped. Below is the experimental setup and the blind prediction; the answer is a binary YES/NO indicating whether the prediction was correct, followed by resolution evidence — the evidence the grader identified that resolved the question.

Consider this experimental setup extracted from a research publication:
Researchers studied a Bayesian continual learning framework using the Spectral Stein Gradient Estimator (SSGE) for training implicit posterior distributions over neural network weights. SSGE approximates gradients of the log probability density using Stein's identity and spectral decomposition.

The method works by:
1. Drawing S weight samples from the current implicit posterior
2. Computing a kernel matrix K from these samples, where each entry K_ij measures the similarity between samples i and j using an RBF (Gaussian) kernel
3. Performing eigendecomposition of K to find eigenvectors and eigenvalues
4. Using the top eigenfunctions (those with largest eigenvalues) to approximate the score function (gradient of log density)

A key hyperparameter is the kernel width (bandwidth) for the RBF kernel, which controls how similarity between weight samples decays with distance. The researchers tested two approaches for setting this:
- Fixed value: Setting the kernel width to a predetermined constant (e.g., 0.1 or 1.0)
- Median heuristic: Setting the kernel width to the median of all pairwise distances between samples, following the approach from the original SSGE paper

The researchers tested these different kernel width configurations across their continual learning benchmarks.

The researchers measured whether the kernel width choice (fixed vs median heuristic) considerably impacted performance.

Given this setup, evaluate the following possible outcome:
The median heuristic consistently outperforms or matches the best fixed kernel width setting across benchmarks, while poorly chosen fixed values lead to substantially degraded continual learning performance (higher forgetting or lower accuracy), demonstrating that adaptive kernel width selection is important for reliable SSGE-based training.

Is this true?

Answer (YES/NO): NO